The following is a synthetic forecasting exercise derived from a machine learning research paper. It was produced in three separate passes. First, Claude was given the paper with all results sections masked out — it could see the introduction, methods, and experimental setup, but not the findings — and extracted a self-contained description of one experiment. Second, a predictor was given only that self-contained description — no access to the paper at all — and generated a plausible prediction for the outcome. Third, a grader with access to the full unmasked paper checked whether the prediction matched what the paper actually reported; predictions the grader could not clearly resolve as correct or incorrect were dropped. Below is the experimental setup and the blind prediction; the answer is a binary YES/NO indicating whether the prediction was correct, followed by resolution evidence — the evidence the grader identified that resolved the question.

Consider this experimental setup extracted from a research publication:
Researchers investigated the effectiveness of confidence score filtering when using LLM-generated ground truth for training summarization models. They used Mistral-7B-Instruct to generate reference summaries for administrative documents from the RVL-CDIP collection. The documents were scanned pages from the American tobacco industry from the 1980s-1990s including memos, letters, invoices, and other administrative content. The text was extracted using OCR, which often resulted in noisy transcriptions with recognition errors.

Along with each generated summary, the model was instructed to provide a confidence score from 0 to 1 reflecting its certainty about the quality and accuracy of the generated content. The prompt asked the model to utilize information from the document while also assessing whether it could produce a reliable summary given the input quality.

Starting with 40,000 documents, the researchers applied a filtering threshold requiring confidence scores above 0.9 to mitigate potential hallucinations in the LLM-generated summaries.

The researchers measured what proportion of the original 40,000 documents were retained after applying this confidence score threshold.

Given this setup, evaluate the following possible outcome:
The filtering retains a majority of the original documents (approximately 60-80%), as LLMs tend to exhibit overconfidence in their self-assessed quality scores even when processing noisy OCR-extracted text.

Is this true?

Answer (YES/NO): YES